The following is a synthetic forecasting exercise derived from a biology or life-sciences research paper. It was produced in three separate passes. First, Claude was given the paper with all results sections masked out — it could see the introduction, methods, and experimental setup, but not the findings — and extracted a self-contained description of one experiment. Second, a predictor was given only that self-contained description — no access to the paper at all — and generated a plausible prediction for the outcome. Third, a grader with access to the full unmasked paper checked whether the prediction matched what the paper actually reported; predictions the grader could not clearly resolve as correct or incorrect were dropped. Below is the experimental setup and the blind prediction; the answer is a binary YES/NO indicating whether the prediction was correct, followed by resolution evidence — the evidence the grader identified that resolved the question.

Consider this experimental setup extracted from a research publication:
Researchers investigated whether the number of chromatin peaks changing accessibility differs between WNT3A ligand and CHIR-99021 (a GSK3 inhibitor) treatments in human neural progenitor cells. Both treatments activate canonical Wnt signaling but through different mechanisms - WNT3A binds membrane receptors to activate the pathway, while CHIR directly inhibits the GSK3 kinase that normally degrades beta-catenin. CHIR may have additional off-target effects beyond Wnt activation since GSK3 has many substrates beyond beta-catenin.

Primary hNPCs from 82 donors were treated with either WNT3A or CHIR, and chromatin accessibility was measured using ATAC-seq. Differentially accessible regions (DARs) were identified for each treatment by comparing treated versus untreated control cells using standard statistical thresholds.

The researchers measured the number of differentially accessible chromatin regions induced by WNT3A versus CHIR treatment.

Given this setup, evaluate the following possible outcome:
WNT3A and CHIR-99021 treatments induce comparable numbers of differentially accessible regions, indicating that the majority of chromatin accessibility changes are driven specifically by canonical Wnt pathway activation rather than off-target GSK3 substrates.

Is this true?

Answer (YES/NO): NO